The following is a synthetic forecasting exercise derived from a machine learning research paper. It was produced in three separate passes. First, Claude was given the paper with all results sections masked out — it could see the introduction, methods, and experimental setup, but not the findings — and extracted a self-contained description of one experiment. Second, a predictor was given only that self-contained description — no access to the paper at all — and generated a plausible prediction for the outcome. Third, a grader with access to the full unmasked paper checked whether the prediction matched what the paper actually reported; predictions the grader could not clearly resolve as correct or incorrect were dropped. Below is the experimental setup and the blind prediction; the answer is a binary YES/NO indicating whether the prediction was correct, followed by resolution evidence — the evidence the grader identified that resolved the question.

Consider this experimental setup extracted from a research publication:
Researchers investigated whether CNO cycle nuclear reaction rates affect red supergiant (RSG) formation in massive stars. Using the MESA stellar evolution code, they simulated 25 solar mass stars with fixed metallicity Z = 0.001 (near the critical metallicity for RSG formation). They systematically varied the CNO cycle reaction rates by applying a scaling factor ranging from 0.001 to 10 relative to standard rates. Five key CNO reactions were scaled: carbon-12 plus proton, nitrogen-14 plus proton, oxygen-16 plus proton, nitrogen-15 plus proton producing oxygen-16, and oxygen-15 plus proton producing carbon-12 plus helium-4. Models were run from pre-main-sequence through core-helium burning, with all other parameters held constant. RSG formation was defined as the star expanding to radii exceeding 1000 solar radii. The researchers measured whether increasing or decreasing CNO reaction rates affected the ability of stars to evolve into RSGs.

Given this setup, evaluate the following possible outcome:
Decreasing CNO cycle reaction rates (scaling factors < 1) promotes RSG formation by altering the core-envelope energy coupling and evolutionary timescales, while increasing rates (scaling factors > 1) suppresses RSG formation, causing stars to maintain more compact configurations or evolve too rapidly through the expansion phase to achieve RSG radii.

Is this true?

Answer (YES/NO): NO